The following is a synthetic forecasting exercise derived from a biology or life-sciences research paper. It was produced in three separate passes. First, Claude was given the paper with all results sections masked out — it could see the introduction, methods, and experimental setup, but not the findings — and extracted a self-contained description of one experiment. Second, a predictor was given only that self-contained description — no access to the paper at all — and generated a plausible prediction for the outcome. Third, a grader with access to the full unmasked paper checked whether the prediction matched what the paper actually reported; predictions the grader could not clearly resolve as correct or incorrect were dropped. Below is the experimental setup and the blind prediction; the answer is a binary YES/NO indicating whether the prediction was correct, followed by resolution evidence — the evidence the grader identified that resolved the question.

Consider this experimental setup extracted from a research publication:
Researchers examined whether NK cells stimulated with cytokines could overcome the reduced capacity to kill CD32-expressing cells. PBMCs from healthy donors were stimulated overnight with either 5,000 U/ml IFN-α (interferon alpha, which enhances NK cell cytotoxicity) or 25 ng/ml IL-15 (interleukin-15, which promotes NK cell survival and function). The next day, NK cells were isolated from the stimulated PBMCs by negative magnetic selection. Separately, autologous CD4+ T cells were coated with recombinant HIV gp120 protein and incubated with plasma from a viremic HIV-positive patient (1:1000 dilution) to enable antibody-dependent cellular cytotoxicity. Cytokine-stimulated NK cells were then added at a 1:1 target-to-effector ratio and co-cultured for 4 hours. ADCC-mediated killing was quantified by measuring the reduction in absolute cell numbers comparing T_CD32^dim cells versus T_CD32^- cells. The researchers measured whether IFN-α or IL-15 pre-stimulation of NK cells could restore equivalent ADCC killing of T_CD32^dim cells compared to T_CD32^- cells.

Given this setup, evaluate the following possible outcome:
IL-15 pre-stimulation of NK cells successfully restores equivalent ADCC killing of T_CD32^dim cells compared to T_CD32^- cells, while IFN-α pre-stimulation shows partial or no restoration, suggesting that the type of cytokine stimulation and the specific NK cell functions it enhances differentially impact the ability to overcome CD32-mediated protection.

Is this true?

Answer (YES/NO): NO